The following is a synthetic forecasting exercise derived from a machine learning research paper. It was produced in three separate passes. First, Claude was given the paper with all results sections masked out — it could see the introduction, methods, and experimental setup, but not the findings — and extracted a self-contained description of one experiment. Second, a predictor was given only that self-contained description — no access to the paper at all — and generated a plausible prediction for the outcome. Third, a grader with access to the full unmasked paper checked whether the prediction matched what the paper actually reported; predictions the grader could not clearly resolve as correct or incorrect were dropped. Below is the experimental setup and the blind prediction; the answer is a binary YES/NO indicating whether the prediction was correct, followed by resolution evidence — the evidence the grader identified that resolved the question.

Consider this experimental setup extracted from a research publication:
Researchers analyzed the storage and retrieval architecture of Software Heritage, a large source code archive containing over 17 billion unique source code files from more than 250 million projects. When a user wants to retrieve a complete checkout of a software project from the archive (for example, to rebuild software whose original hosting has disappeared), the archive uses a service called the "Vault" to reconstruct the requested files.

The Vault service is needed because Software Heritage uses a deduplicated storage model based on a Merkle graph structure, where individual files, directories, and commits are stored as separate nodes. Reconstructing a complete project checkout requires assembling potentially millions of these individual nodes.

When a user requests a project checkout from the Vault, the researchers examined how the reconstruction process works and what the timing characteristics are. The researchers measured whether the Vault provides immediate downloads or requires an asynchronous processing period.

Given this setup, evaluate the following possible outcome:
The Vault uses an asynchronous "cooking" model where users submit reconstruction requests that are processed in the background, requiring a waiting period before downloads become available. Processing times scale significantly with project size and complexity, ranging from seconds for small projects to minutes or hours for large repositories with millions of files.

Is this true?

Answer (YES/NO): NO